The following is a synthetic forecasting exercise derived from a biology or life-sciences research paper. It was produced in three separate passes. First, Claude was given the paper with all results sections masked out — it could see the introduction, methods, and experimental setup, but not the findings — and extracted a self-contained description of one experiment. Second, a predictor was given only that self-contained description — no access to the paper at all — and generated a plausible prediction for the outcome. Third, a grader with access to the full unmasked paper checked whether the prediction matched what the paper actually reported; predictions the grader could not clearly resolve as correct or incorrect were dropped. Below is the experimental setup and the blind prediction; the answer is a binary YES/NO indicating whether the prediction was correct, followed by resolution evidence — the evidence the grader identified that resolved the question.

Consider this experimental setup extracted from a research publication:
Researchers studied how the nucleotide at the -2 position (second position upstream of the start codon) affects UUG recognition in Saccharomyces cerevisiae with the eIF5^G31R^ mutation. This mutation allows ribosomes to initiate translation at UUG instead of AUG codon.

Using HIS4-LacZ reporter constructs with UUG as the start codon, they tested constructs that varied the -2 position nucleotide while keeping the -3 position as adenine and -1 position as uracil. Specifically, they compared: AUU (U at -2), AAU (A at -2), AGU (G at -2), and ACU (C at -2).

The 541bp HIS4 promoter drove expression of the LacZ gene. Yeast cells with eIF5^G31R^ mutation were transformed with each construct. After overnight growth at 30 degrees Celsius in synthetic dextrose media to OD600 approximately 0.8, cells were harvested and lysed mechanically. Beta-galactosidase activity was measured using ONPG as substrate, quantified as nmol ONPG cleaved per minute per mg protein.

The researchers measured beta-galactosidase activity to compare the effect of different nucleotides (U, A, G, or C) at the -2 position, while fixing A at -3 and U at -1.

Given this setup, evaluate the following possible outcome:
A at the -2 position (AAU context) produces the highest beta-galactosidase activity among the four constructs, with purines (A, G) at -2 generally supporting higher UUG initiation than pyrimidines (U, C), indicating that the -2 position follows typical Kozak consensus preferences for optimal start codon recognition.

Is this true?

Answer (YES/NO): NO